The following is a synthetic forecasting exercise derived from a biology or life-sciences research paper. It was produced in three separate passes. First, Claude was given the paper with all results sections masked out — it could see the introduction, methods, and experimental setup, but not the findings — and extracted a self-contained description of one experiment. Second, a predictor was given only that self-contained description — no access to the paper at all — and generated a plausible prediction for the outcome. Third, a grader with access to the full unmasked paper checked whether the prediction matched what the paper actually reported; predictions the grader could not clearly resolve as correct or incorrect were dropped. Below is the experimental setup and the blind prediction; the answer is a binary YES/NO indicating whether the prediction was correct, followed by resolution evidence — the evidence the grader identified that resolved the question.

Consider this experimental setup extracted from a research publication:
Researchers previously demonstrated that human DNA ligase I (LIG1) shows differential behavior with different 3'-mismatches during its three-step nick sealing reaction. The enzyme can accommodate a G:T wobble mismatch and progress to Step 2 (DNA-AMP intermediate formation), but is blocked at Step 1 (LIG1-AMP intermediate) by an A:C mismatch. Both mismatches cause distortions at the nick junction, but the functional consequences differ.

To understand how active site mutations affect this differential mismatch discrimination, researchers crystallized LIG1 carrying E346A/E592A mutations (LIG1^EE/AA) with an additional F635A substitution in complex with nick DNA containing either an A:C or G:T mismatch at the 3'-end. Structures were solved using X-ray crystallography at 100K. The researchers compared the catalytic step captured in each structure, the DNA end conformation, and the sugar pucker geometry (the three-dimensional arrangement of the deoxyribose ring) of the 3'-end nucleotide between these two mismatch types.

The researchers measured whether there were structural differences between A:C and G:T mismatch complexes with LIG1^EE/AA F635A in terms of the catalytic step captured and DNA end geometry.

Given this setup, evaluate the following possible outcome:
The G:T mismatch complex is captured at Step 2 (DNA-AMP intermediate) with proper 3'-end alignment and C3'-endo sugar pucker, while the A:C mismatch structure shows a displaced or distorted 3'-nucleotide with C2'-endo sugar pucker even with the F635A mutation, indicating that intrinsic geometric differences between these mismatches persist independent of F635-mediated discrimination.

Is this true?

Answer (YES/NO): NO